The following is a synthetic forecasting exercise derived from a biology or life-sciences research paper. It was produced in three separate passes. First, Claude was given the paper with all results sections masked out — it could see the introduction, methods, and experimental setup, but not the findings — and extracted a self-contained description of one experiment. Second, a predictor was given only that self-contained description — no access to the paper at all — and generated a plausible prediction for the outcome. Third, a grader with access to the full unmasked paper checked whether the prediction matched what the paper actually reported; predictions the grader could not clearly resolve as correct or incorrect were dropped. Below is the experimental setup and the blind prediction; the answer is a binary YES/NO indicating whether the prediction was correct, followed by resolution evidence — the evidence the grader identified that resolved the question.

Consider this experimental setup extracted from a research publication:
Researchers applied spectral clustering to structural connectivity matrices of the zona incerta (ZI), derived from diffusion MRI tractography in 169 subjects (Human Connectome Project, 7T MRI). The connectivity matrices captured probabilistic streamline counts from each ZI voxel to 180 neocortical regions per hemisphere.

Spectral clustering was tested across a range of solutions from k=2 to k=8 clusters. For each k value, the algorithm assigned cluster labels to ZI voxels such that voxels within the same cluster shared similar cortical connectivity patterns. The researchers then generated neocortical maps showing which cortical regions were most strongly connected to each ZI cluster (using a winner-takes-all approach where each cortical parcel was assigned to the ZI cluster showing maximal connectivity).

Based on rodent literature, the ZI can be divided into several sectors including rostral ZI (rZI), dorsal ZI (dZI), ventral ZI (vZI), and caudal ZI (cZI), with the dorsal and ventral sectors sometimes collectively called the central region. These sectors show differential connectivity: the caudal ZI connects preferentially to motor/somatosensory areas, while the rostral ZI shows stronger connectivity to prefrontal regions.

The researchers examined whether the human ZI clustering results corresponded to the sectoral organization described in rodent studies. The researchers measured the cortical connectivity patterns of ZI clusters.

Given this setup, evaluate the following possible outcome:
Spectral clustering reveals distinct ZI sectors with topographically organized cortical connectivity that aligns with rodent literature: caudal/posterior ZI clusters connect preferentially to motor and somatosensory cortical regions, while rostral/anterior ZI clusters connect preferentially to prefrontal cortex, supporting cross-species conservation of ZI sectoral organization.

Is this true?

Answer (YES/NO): YES